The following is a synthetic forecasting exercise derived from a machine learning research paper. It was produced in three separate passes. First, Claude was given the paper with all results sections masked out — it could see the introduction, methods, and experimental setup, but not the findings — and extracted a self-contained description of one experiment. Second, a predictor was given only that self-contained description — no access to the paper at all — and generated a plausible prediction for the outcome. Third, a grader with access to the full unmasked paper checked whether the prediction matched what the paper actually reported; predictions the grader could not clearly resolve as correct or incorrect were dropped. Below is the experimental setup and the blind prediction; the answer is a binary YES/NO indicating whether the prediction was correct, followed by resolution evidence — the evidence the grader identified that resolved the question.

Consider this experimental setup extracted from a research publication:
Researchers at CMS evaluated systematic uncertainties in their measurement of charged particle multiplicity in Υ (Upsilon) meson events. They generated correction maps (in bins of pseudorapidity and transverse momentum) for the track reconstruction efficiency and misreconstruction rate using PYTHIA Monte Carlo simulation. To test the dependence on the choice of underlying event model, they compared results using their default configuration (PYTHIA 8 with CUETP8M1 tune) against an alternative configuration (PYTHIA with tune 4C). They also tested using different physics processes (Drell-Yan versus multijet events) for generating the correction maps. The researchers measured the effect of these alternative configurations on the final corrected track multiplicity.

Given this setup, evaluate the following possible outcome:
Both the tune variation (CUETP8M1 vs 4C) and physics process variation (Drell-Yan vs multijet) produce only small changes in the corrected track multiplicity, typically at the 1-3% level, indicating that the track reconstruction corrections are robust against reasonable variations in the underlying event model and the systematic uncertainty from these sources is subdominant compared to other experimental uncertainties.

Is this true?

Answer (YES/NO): YES